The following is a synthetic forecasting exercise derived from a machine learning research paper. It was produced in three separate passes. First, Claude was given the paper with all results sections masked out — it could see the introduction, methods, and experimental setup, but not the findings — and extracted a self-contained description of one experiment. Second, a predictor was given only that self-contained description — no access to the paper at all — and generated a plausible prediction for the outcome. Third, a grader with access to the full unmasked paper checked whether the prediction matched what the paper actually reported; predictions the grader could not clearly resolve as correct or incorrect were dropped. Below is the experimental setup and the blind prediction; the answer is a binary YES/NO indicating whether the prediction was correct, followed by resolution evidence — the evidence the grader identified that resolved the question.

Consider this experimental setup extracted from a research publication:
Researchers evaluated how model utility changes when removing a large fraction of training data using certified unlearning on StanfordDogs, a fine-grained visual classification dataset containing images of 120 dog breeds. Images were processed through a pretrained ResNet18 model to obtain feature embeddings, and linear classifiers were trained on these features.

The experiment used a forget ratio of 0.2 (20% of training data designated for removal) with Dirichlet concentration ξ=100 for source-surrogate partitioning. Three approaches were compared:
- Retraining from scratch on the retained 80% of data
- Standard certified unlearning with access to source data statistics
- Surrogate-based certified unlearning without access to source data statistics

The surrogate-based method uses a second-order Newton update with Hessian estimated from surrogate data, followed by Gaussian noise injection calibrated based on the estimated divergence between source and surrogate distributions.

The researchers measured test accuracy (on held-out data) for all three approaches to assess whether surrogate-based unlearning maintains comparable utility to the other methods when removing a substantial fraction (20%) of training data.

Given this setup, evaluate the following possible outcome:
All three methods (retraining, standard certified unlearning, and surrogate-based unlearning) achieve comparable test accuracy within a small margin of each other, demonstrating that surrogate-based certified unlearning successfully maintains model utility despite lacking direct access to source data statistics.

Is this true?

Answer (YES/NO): YES